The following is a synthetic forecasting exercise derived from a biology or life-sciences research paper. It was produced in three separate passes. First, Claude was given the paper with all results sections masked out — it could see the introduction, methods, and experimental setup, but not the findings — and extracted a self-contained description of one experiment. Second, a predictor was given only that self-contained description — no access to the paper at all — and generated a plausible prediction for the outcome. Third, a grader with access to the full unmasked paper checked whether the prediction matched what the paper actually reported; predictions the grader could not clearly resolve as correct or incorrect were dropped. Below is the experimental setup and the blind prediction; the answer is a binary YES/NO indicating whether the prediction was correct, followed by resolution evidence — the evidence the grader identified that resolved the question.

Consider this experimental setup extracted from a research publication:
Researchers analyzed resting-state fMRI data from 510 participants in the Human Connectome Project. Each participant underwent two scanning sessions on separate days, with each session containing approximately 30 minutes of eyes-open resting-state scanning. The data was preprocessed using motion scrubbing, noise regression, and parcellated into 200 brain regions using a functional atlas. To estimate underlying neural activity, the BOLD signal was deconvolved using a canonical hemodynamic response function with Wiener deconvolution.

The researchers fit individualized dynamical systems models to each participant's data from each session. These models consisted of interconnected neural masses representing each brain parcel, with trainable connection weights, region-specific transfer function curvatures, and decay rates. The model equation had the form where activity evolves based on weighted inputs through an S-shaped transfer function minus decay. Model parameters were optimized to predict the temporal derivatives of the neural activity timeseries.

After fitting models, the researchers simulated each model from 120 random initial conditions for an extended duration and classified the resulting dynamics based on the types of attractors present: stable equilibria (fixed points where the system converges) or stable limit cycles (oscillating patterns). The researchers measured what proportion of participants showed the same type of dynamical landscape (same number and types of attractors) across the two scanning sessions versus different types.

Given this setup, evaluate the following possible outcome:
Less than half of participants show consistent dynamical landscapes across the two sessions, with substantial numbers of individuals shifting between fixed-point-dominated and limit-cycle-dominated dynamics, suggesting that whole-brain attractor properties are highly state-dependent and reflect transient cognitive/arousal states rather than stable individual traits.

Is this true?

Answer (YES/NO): NO